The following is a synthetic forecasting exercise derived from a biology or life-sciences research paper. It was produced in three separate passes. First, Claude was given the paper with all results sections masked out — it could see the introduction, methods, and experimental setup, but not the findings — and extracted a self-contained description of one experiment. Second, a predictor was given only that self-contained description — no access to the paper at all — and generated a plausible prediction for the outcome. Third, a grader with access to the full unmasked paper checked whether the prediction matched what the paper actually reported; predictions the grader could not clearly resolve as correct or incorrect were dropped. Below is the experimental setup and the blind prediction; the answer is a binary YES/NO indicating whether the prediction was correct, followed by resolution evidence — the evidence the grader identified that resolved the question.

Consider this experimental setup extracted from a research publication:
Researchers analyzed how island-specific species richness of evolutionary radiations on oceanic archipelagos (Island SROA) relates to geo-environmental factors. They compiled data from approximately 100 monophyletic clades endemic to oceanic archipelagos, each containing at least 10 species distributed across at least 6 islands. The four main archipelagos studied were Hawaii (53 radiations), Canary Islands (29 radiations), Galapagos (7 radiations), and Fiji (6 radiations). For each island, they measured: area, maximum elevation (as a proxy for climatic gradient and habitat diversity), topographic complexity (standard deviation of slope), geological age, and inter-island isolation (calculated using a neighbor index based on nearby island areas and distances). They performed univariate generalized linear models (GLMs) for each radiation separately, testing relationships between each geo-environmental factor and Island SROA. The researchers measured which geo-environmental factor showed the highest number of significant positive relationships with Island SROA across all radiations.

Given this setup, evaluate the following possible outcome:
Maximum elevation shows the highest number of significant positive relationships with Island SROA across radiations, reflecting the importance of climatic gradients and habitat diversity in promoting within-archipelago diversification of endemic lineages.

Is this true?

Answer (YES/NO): YES